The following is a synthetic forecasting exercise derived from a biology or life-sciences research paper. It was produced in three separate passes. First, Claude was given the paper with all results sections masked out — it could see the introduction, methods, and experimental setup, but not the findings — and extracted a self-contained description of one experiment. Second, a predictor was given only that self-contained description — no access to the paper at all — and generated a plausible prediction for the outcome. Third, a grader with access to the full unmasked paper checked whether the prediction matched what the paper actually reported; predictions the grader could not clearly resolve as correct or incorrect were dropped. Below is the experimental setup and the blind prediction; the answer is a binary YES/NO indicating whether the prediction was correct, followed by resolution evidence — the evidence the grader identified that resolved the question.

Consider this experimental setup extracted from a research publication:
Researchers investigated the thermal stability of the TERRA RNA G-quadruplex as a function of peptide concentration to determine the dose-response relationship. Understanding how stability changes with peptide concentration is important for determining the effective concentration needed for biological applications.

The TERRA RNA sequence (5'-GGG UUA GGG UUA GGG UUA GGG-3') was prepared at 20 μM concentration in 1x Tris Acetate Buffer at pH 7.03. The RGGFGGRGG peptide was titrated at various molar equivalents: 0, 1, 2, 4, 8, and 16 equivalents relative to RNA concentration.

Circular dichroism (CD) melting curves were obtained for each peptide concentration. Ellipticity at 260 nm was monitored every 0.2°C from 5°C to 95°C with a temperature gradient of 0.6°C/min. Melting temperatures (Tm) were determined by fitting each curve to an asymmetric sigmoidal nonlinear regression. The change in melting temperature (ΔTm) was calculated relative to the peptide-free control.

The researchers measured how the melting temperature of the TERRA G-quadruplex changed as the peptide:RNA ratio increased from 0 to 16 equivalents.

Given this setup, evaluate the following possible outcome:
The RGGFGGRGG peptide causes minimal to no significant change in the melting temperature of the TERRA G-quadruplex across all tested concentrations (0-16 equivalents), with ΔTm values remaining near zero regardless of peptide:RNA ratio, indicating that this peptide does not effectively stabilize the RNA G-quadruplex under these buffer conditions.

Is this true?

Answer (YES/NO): NO